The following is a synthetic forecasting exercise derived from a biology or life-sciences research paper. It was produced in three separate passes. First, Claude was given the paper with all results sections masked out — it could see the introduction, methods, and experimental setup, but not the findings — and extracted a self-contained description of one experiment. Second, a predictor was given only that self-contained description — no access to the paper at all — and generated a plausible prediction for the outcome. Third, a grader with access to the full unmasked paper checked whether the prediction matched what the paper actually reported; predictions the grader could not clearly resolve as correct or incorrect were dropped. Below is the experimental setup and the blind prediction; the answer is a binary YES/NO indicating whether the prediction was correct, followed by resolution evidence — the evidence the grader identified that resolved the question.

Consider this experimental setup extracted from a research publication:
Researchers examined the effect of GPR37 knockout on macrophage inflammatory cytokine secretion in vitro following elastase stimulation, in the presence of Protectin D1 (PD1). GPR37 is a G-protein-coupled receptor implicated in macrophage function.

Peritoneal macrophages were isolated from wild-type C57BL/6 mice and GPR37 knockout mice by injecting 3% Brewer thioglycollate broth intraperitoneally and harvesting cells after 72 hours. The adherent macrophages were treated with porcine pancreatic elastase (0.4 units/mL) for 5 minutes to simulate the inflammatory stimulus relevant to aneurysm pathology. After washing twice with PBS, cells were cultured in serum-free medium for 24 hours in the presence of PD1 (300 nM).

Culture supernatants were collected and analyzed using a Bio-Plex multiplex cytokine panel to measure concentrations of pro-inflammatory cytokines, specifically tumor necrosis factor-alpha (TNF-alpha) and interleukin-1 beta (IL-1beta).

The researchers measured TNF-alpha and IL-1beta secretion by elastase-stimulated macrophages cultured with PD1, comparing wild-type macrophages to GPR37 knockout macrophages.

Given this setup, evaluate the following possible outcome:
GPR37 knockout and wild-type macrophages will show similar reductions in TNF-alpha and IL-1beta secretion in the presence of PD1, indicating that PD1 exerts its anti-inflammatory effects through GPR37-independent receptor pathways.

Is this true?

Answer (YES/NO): NO